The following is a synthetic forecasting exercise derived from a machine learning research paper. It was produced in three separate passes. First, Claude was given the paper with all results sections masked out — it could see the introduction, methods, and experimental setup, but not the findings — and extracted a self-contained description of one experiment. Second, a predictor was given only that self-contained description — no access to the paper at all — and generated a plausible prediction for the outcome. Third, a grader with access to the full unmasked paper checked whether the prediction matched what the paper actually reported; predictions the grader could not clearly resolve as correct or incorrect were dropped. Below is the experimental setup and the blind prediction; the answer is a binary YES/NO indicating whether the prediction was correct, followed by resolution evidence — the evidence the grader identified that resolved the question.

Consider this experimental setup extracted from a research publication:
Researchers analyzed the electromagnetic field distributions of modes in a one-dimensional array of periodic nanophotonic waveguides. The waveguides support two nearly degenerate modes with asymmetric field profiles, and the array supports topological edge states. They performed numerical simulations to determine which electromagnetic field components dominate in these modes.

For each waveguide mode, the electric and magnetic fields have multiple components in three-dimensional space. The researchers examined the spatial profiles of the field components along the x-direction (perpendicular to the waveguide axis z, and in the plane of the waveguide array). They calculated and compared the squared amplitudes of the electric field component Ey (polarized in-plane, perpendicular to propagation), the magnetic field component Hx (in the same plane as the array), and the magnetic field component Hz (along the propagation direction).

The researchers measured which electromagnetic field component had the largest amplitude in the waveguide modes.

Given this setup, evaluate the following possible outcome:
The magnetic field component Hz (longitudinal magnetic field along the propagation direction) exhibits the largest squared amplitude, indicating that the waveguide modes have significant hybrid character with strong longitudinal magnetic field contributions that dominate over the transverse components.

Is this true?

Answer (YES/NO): NO